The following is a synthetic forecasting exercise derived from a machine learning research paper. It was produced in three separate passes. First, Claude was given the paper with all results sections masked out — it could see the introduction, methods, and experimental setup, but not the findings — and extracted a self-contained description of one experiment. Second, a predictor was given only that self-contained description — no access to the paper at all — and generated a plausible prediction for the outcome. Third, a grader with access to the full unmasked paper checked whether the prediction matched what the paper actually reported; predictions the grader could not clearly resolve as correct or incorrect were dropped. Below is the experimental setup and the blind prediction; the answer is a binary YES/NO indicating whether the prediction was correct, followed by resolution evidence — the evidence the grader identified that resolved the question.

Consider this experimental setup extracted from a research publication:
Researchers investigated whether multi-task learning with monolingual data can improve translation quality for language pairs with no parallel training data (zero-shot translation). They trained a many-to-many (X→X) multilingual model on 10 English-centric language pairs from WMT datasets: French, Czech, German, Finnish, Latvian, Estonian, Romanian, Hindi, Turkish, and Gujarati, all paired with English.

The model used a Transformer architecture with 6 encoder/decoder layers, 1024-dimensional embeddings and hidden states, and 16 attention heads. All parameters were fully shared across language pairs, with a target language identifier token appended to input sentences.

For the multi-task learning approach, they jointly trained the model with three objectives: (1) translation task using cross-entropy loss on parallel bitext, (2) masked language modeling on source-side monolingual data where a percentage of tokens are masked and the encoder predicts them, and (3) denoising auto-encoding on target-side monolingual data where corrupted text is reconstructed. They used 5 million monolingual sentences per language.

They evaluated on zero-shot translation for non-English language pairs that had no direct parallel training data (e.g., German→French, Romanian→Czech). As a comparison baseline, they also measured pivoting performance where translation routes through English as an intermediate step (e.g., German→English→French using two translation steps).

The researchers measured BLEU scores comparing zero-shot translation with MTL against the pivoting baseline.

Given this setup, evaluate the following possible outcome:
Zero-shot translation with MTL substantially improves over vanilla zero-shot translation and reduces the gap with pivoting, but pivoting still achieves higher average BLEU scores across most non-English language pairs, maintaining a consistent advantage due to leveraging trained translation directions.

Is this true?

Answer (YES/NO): NO